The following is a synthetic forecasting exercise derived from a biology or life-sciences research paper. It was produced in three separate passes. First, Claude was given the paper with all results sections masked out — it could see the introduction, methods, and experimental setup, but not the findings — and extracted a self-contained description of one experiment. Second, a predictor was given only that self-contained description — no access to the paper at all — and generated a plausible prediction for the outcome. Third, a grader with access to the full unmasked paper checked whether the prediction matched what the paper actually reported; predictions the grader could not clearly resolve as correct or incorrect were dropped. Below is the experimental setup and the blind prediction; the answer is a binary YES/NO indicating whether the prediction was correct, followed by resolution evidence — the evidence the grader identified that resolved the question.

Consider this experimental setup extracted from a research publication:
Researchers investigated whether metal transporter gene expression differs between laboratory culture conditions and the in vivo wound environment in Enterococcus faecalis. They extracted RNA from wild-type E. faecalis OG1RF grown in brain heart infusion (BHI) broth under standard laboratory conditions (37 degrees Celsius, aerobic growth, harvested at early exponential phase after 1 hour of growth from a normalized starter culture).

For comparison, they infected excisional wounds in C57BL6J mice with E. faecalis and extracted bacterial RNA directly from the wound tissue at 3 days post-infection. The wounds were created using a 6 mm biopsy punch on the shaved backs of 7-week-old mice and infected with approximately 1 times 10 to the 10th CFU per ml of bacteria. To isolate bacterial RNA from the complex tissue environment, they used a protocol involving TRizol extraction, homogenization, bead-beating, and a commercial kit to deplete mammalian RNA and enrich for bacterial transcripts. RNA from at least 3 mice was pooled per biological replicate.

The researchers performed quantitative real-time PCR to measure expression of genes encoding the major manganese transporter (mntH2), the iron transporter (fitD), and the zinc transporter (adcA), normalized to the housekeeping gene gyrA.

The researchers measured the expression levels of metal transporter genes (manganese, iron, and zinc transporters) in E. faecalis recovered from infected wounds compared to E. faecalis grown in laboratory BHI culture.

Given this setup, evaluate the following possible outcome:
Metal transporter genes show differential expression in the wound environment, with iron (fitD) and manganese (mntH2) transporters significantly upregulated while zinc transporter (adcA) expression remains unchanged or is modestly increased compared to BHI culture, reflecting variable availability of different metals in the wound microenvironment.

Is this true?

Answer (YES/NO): NO